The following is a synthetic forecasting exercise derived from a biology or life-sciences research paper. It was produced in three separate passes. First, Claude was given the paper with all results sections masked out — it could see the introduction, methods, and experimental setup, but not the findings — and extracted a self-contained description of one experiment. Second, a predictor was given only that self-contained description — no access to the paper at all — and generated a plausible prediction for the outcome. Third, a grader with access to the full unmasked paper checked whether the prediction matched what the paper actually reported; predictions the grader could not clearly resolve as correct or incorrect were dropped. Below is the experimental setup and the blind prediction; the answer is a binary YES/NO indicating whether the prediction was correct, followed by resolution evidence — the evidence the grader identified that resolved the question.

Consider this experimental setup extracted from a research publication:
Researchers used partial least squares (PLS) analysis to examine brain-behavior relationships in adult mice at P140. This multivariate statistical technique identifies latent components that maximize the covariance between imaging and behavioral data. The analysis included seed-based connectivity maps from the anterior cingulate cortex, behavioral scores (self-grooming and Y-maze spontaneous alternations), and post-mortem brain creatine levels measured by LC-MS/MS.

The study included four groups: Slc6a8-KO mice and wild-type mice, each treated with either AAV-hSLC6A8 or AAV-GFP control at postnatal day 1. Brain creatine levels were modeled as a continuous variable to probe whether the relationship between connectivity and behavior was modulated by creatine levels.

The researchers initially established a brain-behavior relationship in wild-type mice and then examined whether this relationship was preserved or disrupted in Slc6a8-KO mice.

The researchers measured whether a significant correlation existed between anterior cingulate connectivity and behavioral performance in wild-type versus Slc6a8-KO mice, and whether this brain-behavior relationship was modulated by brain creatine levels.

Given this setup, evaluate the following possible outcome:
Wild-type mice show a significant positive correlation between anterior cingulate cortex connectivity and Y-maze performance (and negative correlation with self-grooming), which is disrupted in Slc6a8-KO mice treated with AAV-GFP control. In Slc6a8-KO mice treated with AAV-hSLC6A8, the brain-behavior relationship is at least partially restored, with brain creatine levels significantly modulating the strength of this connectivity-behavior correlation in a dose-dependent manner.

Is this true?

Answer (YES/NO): NO